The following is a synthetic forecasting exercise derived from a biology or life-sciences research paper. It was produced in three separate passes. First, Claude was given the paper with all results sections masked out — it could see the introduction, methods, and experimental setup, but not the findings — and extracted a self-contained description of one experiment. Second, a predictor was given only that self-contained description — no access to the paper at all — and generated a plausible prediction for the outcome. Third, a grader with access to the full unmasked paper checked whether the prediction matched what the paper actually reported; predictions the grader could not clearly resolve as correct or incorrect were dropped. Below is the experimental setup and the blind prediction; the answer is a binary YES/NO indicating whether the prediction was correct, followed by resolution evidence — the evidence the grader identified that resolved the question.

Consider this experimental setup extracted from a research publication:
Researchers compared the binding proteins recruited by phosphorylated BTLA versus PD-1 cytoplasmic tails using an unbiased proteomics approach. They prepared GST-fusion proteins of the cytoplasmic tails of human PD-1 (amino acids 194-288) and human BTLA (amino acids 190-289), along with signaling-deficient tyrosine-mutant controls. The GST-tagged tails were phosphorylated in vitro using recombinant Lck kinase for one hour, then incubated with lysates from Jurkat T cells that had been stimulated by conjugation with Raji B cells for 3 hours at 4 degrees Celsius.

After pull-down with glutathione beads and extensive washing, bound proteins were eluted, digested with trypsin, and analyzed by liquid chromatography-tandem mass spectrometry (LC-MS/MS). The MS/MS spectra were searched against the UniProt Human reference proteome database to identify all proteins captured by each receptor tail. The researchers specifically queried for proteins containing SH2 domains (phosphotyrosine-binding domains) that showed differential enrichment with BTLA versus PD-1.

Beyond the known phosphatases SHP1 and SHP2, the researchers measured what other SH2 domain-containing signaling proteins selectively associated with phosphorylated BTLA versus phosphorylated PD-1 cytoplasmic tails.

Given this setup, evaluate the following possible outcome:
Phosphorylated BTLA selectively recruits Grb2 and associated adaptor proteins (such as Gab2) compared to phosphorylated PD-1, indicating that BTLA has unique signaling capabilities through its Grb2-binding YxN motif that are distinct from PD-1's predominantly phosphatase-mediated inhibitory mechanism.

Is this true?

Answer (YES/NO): NO